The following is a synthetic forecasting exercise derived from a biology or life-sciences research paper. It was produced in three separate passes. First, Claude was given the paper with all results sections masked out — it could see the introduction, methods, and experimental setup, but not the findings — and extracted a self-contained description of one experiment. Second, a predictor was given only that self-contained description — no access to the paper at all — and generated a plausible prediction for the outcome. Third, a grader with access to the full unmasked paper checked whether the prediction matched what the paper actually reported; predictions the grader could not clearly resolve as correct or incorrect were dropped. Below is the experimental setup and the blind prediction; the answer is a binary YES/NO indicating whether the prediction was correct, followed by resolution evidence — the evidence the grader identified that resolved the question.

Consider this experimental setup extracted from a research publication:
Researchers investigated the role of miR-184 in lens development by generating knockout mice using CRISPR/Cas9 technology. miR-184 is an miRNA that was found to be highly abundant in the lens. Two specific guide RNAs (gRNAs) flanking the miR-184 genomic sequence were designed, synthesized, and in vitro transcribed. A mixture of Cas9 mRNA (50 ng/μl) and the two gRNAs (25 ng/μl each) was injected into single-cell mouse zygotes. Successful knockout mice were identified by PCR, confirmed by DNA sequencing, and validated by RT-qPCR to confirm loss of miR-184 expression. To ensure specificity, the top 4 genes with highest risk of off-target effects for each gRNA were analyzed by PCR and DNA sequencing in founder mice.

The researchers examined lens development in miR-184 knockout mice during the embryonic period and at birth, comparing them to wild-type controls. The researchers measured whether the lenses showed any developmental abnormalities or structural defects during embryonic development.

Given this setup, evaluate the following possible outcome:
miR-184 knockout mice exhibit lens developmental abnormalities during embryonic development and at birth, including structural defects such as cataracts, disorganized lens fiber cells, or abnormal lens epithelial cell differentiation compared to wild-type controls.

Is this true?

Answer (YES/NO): NO